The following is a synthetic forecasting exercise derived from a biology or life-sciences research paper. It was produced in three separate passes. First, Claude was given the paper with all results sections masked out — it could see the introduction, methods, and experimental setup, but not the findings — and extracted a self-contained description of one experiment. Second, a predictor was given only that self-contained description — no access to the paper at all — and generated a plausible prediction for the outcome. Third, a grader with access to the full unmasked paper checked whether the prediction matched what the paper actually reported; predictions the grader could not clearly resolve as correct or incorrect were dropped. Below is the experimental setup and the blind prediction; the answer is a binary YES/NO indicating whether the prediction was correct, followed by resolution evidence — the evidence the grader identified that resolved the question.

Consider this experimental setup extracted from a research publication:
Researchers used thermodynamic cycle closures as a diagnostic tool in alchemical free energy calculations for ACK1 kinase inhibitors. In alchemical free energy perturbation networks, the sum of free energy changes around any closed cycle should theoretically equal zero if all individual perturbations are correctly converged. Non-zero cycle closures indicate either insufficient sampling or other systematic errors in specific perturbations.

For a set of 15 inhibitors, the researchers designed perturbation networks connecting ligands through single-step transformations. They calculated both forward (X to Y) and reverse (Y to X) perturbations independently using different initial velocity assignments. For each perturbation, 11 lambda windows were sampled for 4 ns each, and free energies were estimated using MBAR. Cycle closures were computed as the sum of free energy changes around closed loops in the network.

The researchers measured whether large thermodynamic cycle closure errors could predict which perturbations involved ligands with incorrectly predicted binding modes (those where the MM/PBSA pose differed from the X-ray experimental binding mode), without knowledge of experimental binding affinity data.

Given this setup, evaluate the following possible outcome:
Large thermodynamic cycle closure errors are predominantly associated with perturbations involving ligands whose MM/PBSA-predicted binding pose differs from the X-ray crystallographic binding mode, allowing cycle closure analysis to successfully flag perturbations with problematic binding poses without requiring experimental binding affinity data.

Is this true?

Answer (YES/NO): YES